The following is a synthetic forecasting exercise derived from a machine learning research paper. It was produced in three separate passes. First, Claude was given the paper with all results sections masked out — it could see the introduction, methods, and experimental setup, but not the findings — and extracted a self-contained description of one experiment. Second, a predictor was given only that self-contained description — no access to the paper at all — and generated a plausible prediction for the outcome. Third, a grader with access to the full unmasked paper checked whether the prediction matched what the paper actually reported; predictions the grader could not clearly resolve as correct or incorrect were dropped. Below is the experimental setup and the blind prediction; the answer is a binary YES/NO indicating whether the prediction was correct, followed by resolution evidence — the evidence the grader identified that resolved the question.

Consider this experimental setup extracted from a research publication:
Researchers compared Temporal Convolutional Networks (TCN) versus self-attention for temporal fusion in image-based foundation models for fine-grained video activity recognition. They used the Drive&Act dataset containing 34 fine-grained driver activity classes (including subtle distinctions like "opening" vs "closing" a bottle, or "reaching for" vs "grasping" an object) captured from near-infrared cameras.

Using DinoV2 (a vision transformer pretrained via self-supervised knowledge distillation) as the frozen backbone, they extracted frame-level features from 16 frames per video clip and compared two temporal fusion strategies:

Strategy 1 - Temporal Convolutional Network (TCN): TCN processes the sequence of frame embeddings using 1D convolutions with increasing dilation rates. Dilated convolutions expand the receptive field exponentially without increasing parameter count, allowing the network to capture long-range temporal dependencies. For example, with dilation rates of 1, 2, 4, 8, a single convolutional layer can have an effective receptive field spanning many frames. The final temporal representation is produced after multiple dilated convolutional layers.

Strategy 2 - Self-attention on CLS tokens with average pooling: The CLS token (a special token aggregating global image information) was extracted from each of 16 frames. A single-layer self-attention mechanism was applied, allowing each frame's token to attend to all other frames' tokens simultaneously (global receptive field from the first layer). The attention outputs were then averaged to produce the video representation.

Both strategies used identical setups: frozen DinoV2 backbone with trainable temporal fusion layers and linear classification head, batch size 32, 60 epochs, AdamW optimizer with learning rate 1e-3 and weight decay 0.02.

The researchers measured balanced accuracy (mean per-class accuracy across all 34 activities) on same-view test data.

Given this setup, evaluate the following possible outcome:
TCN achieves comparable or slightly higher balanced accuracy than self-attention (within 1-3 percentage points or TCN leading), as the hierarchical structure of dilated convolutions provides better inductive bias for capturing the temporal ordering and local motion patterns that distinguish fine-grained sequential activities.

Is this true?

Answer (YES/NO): NO